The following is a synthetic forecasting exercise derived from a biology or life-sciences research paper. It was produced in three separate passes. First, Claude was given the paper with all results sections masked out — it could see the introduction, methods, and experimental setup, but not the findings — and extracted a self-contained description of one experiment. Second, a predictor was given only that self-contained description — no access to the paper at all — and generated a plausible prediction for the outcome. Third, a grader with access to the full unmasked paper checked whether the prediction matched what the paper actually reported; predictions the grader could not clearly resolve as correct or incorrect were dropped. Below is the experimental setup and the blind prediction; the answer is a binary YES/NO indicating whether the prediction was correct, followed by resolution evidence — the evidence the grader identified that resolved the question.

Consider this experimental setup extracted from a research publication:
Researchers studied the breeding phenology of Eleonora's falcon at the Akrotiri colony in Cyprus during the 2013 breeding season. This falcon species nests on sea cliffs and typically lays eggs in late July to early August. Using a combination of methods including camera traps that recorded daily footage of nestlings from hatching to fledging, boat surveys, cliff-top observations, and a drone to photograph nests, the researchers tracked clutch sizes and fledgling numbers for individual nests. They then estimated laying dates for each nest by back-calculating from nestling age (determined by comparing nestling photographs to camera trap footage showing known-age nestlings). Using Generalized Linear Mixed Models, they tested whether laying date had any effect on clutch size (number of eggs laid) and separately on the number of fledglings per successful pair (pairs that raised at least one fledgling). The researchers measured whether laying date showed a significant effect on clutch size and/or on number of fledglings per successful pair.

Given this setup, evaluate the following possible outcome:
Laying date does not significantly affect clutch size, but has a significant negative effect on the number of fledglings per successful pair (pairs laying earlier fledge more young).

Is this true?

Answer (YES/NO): YES